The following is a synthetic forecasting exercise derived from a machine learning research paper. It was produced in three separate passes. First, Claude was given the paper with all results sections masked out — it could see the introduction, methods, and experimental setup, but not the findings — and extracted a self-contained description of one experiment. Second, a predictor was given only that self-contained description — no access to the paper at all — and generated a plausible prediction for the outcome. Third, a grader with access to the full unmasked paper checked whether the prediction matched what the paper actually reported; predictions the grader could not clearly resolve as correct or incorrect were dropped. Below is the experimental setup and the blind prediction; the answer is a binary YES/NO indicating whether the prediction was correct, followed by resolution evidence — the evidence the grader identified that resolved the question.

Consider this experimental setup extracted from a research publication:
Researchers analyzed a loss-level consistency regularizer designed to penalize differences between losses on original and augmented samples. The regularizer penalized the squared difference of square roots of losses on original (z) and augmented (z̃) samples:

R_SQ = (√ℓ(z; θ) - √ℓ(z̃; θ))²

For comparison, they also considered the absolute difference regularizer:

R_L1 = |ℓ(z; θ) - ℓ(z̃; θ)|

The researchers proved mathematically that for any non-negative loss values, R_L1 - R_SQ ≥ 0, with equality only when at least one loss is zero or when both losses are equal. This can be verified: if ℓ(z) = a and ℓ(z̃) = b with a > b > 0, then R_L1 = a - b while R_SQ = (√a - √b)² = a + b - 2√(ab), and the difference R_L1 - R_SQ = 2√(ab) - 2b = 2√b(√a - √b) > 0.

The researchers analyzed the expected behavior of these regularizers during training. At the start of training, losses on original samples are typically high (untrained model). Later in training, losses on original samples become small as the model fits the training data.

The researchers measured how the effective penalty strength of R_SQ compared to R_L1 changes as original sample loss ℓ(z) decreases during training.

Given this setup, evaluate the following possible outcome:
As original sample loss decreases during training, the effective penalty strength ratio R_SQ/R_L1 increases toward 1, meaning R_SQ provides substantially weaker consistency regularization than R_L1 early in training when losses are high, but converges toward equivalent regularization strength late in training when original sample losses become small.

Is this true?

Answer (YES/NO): YES